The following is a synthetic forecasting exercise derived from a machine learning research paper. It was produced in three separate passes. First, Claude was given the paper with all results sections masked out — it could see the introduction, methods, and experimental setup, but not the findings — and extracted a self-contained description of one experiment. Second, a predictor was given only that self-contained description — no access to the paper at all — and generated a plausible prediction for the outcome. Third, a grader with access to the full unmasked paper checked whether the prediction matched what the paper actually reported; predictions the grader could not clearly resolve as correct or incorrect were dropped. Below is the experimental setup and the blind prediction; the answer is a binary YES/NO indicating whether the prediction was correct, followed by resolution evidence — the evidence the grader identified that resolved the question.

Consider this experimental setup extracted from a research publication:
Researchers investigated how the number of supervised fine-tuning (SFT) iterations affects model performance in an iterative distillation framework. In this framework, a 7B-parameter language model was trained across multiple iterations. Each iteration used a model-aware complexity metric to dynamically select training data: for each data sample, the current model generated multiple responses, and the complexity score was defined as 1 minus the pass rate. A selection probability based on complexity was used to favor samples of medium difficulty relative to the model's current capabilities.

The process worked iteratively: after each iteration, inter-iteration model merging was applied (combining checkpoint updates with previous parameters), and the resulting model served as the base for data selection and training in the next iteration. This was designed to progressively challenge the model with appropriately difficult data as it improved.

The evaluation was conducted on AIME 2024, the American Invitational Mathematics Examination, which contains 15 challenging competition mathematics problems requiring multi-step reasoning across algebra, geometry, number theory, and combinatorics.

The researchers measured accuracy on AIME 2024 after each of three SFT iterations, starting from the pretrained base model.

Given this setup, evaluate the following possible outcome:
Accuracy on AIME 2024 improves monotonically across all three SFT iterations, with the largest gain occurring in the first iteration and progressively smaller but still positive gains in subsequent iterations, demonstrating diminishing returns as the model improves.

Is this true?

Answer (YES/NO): NO